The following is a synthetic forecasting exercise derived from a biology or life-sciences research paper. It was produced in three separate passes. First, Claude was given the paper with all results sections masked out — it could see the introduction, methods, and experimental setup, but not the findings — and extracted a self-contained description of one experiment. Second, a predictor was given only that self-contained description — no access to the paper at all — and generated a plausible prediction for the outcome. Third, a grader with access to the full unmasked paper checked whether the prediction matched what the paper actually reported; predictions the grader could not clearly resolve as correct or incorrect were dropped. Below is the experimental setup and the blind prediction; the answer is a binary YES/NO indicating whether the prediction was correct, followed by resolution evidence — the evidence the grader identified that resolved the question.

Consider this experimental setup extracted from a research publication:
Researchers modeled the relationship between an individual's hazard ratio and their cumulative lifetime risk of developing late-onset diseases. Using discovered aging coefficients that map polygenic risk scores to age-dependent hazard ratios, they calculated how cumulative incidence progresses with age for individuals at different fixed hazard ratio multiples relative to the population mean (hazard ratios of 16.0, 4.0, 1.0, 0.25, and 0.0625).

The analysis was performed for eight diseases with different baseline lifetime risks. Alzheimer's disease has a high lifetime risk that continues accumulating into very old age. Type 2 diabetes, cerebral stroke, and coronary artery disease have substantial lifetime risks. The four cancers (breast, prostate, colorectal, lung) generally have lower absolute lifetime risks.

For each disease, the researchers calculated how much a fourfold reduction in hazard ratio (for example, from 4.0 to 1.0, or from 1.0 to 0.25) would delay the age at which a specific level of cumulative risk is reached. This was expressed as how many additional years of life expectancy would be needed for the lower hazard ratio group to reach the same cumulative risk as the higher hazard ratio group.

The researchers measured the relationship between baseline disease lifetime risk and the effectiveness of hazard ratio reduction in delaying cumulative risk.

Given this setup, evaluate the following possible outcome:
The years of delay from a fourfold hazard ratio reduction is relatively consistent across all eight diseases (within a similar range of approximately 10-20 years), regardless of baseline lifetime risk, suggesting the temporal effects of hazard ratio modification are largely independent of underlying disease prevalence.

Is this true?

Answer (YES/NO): NO